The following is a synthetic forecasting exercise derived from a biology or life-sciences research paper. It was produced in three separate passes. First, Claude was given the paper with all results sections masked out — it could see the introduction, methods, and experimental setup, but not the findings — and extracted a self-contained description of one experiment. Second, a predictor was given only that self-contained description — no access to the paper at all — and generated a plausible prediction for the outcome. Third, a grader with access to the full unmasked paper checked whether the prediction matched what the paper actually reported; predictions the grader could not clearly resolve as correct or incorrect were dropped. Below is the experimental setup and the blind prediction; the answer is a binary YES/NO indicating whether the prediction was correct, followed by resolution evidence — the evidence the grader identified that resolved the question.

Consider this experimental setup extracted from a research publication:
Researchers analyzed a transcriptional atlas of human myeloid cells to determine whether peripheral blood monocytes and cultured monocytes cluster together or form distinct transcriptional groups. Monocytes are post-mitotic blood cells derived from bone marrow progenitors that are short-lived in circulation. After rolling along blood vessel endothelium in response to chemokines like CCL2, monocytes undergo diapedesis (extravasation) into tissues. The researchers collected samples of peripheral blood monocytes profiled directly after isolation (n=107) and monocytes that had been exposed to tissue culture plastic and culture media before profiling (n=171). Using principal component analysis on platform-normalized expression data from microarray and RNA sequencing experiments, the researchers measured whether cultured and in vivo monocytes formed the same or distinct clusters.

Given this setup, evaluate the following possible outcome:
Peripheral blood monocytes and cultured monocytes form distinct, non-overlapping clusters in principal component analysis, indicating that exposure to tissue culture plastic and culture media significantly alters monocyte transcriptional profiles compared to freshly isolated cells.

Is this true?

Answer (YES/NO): YES